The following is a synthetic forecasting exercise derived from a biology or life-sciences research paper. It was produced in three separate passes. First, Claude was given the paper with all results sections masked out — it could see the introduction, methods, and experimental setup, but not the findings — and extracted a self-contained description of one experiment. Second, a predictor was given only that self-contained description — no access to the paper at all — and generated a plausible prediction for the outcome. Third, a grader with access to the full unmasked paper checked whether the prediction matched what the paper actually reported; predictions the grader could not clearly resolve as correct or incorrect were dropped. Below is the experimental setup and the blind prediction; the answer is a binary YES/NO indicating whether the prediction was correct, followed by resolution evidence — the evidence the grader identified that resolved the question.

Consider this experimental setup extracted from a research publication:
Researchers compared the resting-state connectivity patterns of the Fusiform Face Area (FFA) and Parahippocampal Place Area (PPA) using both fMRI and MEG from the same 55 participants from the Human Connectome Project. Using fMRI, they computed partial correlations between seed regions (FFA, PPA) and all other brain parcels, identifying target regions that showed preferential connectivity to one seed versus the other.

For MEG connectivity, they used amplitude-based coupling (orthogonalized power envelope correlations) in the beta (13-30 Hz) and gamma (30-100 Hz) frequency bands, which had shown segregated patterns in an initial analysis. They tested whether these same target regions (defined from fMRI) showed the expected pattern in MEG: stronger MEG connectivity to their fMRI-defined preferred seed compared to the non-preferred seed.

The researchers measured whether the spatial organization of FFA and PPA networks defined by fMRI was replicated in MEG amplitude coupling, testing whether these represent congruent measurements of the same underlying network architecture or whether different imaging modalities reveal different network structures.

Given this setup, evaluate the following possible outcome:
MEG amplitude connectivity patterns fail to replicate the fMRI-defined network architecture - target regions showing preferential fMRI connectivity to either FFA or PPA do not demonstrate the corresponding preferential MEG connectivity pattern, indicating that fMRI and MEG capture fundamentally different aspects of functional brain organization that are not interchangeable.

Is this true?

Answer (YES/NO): NO